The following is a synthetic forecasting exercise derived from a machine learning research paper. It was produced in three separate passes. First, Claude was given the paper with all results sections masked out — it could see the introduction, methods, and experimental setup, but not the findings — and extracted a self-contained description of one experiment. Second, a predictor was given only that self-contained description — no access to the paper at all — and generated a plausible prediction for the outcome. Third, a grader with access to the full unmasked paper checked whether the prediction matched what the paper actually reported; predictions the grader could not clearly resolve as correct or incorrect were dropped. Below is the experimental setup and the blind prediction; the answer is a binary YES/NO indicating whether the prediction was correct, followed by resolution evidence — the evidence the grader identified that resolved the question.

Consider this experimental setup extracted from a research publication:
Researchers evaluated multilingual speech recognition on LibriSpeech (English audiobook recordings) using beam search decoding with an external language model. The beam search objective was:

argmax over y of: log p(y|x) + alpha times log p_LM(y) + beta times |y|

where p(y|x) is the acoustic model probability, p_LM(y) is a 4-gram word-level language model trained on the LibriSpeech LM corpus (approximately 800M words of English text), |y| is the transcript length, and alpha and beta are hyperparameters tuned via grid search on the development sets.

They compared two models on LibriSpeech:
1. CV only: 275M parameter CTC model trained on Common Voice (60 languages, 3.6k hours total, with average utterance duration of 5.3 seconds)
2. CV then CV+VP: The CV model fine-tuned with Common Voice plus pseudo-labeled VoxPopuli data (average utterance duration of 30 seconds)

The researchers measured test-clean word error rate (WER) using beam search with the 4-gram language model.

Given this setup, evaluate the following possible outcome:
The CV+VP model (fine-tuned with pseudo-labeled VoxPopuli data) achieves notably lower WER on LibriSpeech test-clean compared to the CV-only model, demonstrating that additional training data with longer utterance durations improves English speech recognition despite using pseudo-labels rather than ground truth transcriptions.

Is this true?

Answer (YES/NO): YES